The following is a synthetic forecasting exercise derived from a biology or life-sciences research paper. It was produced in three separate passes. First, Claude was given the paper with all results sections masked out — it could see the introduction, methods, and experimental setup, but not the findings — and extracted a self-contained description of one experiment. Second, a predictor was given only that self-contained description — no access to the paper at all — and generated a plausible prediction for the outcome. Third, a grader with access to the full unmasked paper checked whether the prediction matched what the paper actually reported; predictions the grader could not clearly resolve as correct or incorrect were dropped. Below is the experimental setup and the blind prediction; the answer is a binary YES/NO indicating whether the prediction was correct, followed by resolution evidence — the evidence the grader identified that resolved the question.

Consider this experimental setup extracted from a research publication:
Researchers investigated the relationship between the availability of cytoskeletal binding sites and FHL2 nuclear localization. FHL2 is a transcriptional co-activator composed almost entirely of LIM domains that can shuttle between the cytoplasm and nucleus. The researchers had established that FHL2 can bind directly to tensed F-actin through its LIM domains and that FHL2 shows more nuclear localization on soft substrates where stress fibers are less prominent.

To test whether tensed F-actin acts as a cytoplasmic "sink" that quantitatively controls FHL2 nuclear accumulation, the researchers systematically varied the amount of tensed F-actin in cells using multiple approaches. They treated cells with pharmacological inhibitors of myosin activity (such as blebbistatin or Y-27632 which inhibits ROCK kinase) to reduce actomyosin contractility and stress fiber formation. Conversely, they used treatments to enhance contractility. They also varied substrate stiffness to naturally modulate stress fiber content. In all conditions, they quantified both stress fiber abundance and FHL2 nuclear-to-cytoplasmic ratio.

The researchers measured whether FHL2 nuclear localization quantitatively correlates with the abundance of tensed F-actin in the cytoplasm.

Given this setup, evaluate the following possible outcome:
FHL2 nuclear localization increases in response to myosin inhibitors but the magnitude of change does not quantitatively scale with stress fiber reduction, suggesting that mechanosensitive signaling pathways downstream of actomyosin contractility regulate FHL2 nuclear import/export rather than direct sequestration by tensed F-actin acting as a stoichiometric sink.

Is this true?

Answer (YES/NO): NO